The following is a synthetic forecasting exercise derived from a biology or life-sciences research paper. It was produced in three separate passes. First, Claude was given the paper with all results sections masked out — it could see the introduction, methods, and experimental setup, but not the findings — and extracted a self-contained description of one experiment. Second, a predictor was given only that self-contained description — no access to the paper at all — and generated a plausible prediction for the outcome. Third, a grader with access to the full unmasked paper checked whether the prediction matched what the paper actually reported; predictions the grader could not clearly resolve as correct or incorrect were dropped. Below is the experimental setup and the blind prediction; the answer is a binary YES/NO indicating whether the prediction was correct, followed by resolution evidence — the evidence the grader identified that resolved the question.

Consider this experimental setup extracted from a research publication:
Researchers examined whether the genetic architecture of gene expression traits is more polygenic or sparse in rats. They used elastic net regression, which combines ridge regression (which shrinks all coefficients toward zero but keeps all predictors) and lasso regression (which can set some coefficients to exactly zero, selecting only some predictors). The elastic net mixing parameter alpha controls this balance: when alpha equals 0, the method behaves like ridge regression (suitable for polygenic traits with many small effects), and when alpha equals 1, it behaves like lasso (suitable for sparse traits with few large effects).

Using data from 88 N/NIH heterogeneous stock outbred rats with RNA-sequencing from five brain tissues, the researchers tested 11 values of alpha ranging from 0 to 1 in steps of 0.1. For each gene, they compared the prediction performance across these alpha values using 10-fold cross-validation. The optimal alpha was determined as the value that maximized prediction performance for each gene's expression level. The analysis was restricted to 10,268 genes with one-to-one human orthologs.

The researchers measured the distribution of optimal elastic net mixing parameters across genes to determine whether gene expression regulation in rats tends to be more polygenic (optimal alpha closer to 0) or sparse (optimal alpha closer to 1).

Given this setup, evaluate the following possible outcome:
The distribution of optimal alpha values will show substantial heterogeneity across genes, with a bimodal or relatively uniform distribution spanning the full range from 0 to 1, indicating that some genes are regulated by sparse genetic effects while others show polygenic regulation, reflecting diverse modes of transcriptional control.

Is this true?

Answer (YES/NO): NO